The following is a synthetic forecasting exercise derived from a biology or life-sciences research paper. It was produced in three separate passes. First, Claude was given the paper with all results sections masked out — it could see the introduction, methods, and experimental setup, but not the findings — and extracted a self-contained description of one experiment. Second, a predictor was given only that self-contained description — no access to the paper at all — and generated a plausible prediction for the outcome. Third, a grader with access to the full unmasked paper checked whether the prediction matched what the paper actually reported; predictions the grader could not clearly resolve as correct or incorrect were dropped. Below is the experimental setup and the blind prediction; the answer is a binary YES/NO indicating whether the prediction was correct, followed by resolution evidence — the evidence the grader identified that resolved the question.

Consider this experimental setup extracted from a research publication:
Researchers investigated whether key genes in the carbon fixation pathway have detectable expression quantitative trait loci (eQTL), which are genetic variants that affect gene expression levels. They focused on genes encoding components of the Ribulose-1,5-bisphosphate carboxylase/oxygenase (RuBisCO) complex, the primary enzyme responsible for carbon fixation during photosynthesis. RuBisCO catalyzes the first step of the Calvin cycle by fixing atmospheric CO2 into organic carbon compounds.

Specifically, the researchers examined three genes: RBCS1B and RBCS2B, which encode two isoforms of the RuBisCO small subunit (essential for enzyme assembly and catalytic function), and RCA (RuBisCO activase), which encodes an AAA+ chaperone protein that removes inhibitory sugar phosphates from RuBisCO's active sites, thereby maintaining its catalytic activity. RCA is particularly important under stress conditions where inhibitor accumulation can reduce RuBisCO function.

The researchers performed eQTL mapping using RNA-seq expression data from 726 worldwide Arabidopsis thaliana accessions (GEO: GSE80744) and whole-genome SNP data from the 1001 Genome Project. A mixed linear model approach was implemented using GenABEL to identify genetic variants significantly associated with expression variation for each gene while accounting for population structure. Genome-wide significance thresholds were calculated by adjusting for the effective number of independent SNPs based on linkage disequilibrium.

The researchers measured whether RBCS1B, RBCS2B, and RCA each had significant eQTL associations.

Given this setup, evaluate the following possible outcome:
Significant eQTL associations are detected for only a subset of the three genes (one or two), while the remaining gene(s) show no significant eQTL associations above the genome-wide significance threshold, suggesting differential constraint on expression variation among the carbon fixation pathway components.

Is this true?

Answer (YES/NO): NO